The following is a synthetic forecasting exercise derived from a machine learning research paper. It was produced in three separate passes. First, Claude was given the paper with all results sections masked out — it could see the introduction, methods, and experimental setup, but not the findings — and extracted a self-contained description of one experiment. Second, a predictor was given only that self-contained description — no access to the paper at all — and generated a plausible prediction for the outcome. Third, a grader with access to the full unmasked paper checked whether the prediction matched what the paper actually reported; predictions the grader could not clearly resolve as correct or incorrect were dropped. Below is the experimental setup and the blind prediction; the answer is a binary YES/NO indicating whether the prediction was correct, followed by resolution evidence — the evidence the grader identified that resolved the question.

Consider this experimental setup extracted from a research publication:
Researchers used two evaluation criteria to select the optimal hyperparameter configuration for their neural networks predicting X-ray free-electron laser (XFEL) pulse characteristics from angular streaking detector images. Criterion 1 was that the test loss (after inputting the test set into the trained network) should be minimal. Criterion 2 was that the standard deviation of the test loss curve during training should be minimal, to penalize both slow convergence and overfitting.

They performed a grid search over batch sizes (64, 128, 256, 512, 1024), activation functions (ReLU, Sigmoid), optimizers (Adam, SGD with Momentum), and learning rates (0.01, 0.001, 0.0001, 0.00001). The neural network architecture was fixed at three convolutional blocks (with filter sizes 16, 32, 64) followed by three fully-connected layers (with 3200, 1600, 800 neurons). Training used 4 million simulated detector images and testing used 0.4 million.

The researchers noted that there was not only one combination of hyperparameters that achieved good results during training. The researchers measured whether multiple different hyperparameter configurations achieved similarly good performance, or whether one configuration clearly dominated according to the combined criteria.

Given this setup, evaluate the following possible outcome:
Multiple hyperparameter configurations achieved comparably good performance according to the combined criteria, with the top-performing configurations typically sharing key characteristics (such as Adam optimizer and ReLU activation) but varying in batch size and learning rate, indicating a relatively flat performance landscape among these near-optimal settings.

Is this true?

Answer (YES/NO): NO